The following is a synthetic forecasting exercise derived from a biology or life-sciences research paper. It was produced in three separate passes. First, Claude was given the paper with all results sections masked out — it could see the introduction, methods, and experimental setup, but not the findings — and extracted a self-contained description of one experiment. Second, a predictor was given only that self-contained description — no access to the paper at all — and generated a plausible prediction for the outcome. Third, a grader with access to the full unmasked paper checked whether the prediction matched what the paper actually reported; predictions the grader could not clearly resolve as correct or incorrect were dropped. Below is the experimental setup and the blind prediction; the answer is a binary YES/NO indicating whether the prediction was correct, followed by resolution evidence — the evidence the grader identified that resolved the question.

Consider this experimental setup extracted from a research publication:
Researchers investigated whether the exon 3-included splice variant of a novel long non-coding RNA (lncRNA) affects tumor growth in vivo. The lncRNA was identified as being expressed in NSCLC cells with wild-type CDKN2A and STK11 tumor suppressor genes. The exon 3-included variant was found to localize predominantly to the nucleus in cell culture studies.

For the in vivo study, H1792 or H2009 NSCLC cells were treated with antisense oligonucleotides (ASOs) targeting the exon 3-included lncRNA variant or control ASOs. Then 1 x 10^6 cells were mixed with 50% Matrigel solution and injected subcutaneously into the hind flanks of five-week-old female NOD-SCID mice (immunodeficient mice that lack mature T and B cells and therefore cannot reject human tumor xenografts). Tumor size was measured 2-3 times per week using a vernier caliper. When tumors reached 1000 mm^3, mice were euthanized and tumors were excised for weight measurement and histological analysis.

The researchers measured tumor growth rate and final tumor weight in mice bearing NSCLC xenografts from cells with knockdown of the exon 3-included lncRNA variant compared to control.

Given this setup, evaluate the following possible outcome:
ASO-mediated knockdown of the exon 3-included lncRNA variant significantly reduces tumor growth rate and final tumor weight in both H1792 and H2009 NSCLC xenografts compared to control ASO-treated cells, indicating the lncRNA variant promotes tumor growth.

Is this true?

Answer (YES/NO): NO